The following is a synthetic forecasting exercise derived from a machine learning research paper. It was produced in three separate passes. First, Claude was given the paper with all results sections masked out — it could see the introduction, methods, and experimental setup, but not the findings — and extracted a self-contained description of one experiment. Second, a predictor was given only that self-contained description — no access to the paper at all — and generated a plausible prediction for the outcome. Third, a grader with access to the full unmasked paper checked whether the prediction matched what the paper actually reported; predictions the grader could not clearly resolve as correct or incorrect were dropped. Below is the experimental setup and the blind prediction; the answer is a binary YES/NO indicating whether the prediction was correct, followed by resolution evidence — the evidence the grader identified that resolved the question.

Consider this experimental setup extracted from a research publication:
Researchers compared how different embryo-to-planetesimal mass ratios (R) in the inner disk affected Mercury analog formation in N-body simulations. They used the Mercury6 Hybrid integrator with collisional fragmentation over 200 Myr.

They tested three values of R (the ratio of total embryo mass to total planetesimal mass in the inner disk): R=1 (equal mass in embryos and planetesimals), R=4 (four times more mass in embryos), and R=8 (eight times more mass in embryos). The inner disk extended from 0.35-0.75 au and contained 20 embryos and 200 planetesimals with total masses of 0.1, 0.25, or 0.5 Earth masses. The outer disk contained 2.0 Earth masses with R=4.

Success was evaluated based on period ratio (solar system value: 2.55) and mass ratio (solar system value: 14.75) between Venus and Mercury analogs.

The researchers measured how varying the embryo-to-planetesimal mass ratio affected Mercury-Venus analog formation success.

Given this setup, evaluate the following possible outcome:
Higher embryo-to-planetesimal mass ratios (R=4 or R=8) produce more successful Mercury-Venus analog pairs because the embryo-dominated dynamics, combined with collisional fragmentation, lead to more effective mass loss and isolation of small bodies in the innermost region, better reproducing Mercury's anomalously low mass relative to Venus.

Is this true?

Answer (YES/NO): NO